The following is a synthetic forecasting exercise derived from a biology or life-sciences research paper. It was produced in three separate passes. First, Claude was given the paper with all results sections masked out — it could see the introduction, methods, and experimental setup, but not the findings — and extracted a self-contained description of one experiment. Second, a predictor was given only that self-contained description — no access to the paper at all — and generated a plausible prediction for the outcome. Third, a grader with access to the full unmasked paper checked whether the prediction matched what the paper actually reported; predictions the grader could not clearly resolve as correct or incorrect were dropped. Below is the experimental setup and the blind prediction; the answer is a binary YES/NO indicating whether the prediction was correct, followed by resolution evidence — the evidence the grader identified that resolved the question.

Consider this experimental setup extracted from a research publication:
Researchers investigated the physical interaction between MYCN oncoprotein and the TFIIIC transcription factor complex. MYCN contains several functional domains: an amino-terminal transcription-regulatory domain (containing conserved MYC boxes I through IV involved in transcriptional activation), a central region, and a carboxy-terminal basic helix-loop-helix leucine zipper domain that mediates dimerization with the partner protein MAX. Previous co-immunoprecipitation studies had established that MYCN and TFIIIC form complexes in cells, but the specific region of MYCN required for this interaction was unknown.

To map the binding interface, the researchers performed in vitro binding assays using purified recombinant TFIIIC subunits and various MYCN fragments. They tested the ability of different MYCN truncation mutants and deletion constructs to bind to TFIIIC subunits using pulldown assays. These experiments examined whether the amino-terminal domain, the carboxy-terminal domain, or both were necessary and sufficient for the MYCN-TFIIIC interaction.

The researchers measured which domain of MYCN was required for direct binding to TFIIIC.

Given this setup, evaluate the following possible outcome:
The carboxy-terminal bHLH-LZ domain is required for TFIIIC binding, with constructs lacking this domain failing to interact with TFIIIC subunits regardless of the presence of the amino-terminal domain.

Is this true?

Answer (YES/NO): NO